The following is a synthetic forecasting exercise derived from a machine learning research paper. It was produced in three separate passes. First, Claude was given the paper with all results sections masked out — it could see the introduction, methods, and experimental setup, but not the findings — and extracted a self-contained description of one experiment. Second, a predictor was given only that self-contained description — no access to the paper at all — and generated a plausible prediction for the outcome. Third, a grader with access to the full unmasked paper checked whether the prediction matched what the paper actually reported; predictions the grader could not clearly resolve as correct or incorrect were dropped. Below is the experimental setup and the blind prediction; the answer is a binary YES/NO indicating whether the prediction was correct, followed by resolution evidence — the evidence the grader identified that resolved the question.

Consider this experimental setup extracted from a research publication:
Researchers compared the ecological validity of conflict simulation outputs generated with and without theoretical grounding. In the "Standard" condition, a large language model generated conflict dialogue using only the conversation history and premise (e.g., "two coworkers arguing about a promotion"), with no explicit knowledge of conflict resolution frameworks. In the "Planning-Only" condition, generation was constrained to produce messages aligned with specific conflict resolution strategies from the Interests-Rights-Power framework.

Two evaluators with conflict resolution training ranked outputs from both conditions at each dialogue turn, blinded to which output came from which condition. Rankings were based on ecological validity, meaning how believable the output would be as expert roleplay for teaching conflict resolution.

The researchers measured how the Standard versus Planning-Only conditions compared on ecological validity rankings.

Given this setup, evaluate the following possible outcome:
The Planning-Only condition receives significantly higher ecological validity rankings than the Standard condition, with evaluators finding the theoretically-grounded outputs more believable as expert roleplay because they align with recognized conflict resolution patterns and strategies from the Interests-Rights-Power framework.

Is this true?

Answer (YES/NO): YES